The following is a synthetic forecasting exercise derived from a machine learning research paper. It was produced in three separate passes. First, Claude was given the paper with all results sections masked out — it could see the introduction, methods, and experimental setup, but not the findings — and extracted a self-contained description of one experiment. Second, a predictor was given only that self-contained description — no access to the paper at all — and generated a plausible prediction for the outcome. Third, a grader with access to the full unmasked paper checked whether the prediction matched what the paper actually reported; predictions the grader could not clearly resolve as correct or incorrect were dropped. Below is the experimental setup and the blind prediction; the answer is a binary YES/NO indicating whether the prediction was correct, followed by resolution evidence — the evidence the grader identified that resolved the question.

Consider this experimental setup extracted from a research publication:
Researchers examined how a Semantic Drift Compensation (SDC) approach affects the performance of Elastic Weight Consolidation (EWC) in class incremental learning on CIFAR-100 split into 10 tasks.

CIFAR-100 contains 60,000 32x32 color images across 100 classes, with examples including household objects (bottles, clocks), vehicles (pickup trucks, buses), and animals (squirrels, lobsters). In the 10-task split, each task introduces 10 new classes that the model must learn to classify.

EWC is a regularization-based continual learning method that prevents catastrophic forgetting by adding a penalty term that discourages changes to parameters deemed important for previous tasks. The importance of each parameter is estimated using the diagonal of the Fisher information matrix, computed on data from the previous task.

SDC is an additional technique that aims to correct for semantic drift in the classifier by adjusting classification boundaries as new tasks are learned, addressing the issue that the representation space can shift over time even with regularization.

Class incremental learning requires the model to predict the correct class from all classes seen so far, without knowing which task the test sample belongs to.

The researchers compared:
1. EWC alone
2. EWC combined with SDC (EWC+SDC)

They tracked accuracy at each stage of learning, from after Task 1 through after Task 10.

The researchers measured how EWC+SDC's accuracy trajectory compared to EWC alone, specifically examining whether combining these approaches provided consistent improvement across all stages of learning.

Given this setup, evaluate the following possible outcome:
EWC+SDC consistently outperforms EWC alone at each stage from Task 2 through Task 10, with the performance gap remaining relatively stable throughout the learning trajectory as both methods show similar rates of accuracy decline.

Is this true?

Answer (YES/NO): NO